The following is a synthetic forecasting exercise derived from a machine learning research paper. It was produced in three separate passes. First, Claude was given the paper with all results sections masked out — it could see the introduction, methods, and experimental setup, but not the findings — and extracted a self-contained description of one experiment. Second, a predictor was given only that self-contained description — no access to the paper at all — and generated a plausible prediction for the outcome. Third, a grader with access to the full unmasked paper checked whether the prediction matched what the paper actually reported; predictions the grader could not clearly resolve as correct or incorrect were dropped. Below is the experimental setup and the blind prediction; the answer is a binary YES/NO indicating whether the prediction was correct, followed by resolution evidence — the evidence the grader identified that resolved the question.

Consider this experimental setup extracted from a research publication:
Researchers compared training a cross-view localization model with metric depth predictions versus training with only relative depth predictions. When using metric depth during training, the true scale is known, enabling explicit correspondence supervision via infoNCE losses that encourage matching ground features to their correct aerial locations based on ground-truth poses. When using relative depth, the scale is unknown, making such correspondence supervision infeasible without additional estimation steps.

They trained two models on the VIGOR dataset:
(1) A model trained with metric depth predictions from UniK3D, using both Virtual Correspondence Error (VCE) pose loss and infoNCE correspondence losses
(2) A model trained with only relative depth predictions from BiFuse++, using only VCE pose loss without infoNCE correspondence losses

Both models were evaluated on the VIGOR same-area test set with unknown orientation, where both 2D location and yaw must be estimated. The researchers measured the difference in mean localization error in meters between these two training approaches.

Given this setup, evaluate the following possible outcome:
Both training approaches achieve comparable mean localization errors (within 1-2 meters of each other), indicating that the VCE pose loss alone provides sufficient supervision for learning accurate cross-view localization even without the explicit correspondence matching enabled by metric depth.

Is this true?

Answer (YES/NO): YES